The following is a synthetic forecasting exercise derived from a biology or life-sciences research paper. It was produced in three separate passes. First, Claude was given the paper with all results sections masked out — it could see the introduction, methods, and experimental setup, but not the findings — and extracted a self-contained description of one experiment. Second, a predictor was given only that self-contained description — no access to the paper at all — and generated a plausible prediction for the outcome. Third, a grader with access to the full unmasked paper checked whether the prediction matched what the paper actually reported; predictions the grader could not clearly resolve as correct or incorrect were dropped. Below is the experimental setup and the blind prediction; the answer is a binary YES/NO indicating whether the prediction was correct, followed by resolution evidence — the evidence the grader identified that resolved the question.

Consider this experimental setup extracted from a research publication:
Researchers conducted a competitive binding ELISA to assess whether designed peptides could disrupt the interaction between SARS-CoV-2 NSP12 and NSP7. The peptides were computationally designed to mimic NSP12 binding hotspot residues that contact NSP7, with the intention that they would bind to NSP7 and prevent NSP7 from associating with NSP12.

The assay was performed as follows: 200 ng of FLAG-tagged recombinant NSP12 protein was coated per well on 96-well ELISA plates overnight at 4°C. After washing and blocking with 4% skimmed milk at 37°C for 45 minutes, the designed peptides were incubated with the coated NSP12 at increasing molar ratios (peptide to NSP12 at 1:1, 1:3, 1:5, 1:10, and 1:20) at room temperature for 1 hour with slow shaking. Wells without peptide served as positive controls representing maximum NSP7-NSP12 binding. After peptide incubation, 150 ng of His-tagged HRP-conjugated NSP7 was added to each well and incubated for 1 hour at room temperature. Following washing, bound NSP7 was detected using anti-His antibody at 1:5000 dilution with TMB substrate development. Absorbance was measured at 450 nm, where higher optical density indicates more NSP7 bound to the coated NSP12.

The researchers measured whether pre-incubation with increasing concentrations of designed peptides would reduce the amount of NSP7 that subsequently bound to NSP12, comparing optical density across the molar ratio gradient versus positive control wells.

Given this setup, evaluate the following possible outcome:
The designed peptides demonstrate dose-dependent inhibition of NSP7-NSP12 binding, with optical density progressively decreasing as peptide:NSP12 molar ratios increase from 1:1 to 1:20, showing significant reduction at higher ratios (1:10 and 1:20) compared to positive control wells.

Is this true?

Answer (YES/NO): NO